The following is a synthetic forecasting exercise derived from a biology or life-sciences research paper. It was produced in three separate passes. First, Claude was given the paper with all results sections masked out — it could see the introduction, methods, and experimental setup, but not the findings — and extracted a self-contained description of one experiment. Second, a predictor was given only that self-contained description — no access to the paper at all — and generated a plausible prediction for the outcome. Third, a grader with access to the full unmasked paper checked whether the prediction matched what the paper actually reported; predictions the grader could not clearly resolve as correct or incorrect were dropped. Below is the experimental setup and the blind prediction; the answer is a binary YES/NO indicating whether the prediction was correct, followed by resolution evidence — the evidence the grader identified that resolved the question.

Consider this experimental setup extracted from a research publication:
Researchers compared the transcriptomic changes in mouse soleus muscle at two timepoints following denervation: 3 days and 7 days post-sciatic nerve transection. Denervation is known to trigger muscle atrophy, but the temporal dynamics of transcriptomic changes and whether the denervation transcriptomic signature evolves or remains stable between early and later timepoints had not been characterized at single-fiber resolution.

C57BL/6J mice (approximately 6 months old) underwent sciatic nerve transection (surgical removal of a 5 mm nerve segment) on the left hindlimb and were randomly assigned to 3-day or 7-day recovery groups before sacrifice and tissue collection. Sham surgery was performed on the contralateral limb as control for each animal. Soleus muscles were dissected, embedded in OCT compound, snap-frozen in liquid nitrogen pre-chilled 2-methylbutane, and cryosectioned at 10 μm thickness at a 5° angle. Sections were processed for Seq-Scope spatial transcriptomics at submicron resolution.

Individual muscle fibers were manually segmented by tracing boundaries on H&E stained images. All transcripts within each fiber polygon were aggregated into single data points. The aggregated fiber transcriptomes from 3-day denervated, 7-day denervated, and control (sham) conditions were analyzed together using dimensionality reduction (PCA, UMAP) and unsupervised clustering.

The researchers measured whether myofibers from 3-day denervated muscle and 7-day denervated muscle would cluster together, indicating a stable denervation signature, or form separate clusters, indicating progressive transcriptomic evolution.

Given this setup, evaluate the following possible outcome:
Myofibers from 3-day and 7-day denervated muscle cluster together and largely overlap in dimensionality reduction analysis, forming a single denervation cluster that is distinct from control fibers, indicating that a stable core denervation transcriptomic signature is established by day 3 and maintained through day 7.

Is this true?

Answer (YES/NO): NO